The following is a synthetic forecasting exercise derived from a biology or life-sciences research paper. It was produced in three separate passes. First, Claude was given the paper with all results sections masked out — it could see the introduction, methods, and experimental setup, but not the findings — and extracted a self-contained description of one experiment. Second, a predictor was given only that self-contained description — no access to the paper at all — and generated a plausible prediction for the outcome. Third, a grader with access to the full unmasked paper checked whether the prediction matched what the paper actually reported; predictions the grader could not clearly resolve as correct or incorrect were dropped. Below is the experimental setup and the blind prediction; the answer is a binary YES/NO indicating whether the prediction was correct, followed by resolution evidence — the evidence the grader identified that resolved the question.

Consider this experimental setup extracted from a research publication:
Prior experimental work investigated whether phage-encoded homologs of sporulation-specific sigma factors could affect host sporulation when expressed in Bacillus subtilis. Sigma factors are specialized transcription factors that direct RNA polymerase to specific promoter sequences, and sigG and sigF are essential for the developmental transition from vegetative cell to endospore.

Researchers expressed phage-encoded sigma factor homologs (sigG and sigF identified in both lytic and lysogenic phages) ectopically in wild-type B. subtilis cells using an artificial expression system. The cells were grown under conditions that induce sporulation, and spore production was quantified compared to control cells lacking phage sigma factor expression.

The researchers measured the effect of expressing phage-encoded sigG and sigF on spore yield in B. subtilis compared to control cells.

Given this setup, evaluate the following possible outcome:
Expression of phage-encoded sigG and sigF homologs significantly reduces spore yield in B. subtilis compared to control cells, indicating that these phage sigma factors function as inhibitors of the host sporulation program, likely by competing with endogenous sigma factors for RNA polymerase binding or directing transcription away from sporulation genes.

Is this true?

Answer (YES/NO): NO